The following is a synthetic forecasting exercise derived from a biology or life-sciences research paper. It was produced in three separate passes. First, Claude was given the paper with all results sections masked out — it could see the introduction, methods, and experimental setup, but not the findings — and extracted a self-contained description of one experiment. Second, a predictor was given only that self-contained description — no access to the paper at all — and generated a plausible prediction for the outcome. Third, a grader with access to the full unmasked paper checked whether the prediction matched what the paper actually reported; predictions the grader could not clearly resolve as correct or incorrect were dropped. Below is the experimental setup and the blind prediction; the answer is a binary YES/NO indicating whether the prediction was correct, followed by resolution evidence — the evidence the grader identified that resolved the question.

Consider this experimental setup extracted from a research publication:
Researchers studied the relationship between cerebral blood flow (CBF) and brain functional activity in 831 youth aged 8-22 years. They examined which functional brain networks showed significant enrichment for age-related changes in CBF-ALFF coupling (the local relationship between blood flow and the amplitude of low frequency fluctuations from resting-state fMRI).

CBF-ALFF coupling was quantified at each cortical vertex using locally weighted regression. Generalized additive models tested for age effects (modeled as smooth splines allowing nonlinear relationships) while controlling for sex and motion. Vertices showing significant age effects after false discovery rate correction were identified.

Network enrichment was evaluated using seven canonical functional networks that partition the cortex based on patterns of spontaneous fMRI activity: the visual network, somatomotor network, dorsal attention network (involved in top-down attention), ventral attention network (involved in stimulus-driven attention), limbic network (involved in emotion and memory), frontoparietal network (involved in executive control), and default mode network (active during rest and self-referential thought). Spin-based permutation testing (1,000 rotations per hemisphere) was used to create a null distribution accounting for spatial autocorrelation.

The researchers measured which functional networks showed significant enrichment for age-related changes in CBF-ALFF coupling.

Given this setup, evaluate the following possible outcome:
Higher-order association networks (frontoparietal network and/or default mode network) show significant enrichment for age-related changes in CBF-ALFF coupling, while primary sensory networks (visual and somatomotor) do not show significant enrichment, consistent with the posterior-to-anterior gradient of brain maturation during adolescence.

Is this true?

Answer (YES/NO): NO